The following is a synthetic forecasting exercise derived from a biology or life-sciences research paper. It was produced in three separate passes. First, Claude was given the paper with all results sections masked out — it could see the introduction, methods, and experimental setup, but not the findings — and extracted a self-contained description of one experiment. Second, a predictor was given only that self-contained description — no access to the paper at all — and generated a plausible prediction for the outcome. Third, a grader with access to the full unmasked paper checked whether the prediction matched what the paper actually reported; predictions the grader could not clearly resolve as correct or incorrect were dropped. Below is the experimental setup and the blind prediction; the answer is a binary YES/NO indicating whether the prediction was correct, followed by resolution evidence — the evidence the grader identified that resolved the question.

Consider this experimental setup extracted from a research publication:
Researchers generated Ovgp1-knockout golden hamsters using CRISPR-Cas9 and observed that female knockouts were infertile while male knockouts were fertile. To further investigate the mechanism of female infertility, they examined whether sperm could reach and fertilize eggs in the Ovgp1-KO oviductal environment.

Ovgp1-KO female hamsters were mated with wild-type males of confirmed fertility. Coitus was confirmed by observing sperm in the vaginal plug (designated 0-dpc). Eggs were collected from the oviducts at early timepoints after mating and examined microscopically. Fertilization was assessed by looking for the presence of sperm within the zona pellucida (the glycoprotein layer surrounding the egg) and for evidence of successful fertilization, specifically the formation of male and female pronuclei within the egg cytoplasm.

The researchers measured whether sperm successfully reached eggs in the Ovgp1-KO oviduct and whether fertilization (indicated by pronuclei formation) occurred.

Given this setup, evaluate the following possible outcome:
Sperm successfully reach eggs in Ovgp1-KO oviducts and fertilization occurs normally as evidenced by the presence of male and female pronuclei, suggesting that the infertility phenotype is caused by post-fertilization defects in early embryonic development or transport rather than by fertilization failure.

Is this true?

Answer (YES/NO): NO